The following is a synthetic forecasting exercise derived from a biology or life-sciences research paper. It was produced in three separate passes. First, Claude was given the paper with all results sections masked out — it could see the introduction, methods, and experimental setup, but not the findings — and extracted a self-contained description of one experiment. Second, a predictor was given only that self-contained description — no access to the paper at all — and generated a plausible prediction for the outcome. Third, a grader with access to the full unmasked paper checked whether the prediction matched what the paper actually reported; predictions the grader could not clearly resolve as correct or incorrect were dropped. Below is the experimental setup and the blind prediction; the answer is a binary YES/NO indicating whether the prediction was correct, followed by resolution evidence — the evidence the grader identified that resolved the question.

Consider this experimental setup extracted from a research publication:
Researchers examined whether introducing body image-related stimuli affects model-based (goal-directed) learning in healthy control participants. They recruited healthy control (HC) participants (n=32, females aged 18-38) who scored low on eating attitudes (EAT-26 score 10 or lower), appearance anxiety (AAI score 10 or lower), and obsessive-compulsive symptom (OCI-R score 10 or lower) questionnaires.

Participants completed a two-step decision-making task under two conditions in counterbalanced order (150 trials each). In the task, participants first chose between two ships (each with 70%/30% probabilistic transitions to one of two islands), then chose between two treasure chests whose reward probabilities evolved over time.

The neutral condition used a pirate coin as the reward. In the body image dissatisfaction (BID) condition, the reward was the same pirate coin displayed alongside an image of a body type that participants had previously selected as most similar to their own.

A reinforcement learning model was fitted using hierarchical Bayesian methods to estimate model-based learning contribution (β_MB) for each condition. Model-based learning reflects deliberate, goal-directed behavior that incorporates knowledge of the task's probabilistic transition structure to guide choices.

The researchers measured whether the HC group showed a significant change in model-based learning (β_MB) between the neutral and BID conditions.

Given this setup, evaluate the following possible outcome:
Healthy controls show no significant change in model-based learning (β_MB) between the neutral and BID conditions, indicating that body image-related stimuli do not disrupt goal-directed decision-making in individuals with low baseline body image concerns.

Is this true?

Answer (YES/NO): YES